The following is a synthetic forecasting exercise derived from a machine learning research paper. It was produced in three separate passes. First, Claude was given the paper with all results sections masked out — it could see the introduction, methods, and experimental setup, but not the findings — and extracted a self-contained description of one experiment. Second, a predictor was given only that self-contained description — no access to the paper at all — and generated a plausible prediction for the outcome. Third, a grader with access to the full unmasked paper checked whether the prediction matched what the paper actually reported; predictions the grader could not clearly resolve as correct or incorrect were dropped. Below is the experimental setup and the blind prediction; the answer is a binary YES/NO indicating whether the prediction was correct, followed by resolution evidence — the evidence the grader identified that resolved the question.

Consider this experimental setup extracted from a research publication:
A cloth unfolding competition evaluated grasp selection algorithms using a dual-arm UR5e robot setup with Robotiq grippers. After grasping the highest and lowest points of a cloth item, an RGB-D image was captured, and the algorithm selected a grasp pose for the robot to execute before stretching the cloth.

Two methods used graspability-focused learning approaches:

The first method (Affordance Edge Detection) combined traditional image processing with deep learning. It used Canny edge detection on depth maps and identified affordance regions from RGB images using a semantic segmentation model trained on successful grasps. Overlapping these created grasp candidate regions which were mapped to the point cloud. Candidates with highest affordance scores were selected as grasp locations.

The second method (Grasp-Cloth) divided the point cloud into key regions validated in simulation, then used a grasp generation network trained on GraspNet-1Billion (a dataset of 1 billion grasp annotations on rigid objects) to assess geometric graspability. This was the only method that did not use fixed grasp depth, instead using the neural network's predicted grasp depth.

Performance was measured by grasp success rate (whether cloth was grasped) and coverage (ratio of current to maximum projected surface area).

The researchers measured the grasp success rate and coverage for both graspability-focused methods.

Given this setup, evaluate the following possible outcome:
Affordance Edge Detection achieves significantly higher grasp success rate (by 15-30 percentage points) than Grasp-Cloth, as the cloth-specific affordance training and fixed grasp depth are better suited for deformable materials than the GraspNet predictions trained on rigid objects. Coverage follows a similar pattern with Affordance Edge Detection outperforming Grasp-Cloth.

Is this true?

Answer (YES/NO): NO